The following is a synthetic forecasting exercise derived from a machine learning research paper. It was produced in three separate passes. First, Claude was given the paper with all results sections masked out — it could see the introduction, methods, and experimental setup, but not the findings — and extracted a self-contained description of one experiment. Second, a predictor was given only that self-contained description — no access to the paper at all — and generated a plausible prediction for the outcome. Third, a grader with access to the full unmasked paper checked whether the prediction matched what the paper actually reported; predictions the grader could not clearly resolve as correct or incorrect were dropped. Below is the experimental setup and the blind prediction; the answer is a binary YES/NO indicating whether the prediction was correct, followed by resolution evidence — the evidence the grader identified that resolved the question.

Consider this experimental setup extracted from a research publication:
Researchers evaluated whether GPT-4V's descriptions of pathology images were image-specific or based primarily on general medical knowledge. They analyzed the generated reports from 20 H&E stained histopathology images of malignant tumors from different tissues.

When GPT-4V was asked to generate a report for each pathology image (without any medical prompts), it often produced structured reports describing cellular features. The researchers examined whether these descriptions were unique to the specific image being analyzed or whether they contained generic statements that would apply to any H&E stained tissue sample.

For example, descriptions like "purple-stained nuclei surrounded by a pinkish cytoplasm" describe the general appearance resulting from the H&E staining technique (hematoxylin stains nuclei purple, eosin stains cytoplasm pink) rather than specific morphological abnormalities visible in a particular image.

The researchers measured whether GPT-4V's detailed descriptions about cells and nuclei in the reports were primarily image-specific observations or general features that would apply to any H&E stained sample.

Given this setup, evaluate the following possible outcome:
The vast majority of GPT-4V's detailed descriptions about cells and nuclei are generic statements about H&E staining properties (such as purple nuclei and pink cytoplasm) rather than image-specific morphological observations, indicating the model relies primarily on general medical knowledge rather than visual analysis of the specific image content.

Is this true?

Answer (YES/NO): NO